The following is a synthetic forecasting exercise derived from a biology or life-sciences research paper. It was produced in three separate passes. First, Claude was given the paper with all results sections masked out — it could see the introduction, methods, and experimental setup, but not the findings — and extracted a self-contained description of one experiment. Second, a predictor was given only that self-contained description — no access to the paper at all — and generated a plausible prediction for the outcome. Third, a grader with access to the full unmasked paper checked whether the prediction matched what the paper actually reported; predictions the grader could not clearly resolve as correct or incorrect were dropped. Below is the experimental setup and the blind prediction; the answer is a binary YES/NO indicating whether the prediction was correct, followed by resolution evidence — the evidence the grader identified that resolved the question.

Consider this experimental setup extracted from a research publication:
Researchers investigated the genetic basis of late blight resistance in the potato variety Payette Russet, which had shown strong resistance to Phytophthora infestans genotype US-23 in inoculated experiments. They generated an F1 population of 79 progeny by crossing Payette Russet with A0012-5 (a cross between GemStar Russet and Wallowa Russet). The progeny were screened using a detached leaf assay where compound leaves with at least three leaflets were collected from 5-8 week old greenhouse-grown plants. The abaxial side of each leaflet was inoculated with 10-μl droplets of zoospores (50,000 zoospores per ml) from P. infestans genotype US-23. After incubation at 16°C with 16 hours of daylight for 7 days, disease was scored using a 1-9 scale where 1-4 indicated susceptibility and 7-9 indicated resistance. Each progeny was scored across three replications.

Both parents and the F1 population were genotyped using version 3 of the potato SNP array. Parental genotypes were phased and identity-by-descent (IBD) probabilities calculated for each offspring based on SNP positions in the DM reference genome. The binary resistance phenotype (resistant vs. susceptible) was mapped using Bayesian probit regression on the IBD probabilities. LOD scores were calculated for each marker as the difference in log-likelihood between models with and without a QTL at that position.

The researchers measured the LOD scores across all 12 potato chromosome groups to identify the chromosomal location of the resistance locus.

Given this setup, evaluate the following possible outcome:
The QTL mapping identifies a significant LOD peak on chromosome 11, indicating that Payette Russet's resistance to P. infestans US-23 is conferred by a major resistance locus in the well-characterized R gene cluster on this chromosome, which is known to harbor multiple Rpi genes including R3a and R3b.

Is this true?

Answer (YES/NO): NO